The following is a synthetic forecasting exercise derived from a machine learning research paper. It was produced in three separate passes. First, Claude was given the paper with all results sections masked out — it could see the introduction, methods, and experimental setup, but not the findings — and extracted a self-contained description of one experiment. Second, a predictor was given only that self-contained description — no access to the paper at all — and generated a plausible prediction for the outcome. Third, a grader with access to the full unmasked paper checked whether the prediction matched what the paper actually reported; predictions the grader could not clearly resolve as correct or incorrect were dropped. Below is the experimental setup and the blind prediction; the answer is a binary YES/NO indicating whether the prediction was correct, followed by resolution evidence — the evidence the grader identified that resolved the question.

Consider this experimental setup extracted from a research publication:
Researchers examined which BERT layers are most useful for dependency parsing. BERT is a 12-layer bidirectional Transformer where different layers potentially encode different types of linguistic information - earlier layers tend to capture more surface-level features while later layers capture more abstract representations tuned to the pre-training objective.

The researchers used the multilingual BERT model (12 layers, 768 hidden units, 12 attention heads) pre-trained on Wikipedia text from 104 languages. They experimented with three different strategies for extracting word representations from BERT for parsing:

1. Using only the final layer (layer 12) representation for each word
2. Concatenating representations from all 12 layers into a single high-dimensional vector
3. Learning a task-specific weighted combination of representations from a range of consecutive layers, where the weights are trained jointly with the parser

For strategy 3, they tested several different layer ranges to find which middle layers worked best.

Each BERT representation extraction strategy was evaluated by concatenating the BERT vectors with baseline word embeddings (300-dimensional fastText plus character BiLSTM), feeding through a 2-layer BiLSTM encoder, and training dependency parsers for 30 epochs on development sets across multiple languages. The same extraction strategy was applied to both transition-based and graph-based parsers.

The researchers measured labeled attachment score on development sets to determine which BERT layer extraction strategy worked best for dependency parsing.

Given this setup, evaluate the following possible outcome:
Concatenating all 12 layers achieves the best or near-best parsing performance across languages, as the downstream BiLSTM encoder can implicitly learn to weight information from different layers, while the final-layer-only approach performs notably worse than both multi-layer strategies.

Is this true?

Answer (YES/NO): NO